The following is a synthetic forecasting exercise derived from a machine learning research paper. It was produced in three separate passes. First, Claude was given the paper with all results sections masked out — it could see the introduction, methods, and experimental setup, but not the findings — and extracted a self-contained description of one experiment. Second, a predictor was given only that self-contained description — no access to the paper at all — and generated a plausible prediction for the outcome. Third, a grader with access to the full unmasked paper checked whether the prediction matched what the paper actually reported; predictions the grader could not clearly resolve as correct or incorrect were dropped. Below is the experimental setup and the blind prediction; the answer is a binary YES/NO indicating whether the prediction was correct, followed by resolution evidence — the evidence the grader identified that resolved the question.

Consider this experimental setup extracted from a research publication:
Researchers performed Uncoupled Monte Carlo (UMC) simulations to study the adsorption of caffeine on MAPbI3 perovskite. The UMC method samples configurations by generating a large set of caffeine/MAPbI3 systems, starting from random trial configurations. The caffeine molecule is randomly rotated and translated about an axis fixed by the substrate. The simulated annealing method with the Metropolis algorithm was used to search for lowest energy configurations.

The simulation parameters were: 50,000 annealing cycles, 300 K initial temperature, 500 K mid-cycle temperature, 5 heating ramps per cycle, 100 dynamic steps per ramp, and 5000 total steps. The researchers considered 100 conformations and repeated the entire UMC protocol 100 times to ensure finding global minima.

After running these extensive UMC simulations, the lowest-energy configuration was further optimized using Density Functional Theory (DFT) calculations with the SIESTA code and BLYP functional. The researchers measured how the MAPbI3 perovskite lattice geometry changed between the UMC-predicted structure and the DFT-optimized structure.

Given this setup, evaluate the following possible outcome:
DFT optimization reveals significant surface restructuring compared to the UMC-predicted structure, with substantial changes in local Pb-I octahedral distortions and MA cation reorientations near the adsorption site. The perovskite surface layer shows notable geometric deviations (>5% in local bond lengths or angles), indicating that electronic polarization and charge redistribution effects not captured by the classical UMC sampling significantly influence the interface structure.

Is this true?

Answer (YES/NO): NO